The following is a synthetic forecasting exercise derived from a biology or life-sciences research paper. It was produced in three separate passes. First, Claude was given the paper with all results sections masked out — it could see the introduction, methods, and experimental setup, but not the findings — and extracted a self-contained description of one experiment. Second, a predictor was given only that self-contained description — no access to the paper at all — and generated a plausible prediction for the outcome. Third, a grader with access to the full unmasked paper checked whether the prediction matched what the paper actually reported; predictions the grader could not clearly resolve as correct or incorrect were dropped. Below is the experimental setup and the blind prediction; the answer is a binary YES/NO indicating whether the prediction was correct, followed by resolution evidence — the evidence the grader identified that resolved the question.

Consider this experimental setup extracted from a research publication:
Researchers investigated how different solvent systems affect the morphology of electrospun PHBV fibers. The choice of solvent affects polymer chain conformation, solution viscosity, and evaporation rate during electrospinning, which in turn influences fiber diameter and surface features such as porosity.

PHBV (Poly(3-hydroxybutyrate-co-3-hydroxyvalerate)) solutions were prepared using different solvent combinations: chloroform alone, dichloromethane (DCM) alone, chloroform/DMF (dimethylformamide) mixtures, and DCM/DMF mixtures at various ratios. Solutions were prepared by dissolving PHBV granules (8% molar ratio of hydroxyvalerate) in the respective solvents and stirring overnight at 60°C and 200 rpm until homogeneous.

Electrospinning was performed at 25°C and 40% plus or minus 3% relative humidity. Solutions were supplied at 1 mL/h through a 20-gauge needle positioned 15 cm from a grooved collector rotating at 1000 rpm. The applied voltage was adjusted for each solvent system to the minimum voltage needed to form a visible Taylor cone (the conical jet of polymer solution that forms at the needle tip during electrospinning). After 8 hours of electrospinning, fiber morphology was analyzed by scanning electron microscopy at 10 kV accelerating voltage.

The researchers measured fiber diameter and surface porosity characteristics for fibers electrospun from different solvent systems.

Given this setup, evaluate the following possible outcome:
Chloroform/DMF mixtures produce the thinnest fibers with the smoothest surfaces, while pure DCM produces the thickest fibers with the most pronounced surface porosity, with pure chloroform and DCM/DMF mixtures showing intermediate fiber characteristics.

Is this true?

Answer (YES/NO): NO